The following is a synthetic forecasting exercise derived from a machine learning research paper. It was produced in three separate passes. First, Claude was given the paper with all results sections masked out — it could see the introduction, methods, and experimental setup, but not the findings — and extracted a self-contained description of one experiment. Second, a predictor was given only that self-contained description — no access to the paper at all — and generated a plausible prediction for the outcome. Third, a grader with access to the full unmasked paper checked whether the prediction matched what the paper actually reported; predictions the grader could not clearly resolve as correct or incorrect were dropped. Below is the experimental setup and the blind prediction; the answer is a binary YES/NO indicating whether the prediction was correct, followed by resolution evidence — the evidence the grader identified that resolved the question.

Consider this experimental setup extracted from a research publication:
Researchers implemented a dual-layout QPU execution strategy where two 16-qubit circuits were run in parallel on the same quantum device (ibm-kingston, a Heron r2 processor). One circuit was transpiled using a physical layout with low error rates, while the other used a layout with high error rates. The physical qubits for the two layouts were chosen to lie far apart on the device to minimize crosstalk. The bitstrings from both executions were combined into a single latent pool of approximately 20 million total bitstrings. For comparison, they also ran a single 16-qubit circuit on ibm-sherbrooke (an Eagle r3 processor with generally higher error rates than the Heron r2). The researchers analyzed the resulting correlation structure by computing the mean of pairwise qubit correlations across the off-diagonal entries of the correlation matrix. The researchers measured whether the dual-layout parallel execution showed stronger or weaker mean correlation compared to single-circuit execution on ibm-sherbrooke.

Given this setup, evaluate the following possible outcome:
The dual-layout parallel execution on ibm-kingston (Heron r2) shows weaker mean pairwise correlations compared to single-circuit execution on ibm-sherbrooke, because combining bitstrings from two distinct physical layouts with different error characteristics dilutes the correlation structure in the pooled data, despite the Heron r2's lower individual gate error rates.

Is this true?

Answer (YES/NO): NO